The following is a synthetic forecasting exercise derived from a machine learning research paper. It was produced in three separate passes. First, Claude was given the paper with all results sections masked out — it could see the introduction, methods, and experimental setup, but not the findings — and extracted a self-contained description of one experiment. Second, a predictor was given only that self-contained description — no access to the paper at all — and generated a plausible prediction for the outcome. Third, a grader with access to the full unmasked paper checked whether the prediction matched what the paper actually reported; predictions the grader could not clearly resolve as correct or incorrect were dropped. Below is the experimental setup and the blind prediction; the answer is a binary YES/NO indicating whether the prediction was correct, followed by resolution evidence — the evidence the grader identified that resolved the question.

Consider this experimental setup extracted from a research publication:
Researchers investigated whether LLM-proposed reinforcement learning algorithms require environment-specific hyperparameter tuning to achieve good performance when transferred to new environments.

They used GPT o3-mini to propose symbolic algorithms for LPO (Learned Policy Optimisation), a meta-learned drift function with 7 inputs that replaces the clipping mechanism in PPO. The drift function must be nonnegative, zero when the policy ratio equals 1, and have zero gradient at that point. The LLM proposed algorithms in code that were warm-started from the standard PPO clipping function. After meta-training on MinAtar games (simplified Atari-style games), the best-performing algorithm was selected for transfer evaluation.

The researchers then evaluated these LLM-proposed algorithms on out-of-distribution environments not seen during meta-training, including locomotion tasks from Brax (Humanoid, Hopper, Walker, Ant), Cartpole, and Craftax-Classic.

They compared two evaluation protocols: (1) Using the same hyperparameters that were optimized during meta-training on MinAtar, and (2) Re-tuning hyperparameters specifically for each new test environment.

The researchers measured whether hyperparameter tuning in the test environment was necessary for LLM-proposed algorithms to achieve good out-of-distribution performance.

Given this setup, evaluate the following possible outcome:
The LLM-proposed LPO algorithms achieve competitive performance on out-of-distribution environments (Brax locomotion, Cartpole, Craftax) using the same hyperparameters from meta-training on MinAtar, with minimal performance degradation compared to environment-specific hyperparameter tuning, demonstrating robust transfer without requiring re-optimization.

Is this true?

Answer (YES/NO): NO